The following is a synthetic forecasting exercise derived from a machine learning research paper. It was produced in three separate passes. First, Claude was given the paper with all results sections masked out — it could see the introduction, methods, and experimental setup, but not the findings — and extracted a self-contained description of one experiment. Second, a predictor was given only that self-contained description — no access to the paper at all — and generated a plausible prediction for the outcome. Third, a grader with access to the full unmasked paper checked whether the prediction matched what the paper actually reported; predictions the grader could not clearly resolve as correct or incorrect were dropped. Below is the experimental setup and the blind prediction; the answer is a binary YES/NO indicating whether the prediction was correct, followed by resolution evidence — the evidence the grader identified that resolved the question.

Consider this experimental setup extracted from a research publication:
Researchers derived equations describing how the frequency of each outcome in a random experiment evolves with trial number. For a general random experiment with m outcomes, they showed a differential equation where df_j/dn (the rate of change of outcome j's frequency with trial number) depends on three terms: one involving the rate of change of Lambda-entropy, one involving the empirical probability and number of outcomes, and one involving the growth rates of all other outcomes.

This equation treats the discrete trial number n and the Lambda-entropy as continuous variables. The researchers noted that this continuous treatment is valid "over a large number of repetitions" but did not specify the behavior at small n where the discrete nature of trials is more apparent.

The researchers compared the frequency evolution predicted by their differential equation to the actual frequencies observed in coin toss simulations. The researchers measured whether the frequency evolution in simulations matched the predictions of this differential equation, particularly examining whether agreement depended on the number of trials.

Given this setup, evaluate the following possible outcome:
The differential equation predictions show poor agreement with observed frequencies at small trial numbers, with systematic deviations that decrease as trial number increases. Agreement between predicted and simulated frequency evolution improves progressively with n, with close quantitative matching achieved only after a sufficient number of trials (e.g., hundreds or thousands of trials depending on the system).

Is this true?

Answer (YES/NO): YES